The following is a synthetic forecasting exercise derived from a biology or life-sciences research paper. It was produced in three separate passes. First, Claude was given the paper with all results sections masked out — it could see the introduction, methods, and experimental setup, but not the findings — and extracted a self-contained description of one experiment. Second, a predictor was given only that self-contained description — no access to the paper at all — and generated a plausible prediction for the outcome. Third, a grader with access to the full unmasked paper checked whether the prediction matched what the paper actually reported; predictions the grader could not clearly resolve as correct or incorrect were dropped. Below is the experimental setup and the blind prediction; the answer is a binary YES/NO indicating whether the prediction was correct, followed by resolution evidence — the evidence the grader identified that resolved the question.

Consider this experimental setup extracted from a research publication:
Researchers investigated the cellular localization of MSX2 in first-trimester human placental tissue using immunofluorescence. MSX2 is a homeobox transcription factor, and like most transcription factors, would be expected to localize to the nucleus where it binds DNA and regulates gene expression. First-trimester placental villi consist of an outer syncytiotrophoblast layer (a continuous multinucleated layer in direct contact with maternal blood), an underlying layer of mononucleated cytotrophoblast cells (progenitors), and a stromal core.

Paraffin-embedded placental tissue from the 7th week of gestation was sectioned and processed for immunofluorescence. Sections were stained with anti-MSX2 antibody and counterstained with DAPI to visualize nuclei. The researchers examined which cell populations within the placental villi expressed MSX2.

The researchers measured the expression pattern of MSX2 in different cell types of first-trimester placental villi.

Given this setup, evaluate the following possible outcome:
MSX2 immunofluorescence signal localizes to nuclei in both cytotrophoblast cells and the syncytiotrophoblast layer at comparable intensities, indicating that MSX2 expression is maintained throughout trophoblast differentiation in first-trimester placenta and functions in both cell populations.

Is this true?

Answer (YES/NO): NO